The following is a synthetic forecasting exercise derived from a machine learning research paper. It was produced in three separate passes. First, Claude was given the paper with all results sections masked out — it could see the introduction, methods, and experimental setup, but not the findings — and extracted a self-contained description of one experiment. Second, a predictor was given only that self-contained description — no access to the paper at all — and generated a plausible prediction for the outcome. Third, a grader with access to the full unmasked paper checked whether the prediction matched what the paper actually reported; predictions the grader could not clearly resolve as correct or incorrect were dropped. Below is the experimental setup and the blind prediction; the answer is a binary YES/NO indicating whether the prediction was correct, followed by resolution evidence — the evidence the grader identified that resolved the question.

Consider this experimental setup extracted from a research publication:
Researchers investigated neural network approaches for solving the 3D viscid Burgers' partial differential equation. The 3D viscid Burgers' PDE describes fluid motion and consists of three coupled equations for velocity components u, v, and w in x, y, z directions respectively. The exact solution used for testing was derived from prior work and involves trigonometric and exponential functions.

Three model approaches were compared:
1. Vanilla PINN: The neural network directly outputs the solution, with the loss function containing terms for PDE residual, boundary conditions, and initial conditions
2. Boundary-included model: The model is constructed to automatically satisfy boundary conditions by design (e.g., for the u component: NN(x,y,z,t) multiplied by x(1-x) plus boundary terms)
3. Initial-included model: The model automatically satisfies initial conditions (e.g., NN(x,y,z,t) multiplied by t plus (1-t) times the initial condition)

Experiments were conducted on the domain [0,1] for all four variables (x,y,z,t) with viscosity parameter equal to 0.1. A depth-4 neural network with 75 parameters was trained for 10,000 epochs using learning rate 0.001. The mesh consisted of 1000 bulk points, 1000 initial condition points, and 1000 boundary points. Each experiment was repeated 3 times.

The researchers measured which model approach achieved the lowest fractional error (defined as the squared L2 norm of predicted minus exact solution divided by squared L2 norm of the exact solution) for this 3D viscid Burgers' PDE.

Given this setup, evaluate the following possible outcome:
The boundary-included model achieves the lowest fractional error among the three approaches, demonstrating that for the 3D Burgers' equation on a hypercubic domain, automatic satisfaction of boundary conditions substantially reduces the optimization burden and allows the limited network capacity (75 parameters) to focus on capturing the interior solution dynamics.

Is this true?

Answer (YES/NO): NO